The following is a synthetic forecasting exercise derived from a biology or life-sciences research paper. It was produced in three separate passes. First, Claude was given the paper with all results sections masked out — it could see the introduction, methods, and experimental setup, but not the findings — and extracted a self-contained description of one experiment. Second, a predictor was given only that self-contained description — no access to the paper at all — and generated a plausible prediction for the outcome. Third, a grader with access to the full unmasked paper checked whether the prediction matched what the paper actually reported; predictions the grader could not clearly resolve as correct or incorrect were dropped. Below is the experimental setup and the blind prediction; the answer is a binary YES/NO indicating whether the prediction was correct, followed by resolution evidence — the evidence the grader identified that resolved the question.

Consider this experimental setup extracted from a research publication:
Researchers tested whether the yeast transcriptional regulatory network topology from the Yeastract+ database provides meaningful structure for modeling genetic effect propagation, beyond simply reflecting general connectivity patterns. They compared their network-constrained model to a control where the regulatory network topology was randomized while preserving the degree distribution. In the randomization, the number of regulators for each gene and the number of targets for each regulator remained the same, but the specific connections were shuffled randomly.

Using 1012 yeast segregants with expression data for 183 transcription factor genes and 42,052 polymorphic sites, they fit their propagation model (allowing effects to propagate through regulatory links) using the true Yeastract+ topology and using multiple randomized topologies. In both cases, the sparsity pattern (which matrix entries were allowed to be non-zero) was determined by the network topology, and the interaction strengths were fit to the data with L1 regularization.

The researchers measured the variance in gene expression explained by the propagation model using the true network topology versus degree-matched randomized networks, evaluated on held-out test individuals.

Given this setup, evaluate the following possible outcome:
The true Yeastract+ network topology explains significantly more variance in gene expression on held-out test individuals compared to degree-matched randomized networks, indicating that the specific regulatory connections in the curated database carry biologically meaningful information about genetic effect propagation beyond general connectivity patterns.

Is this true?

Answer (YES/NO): YES